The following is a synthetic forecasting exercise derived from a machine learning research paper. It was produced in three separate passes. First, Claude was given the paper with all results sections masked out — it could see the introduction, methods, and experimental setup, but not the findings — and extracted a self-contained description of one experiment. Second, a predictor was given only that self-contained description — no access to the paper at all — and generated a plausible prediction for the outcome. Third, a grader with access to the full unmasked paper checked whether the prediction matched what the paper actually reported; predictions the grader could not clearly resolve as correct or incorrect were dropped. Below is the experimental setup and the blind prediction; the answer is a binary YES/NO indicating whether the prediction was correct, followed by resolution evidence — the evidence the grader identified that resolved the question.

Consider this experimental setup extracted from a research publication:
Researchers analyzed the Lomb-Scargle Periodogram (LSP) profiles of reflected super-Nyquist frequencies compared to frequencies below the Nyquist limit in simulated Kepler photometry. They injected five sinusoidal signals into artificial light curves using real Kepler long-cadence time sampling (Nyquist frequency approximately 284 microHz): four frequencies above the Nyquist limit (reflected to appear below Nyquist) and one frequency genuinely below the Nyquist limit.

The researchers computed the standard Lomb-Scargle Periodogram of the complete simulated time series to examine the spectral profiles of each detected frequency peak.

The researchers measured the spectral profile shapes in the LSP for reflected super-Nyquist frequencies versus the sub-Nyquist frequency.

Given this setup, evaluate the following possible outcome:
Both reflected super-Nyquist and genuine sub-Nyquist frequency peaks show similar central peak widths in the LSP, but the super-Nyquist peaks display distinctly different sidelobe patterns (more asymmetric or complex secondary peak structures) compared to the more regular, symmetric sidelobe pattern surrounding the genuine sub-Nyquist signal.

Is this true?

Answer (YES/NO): NO